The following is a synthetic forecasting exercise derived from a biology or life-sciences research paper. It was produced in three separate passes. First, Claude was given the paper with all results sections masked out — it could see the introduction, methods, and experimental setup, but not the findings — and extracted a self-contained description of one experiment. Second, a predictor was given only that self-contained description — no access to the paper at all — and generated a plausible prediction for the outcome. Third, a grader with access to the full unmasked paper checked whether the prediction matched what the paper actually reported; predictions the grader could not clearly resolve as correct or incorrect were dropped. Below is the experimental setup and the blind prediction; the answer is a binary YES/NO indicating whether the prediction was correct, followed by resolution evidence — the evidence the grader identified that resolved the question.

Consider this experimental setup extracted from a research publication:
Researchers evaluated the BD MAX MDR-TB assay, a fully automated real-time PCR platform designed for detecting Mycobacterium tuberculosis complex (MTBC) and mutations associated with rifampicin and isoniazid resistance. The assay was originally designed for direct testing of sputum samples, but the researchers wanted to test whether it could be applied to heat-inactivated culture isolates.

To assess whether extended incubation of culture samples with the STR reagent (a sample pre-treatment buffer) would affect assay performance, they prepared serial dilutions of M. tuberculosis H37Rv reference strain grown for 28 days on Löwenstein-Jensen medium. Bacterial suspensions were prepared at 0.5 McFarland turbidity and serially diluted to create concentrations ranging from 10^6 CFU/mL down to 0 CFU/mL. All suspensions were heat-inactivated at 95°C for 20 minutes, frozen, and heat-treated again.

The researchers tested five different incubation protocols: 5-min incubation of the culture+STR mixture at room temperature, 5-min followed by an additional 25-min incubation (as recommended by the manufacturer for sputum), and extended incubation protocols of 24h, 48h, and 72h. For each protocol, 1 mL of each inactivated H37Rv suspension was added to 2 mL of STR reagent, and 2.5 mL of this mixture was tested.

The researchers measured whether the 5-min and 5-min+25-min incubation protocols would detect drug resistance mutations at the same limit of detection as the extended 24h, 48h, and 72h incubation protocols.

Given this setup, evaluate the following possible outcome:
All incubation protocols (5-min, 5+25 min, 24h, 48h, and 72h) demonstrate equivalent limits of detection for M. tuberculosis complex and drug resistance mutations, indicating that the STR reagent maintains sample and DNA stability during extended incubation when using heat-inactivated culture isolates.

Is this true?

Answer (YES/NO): NO